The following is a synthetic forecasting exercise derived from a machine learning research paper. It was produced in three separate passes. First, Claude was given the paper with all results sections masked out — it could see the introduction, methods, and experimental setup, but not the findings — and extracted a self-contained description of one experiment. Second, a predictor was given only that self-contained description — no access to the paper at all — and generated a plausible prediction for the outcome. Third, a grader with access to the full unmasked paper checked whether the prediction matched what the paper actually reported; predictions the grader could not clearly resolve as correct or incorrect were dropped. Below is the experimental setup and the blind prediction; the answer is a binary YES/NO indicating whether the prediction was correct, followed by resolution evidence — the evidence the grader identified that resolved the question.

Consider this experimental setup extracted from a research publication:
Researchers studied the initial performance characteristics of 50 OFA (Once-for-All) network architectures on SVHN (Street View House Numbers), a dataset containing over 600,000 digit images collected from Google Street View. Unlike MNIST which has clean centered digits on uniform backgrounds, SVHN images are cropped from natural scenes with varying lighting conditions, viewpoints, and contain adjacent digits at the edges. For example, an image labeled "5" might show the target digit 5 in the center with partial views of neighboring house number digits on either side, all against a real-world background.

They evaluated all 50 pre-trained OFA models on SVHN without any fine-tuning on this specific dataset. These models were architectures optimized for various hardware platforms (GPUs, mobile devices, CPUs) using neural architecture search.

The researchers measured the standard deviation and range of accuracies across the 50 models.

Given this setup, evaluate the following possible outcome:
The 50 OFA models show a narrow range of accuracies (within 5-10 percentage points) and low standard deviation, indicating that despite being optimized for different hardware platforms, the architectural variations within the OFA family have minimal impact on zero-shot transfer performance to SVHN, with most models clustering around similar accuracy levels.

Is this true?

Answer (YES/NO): NO